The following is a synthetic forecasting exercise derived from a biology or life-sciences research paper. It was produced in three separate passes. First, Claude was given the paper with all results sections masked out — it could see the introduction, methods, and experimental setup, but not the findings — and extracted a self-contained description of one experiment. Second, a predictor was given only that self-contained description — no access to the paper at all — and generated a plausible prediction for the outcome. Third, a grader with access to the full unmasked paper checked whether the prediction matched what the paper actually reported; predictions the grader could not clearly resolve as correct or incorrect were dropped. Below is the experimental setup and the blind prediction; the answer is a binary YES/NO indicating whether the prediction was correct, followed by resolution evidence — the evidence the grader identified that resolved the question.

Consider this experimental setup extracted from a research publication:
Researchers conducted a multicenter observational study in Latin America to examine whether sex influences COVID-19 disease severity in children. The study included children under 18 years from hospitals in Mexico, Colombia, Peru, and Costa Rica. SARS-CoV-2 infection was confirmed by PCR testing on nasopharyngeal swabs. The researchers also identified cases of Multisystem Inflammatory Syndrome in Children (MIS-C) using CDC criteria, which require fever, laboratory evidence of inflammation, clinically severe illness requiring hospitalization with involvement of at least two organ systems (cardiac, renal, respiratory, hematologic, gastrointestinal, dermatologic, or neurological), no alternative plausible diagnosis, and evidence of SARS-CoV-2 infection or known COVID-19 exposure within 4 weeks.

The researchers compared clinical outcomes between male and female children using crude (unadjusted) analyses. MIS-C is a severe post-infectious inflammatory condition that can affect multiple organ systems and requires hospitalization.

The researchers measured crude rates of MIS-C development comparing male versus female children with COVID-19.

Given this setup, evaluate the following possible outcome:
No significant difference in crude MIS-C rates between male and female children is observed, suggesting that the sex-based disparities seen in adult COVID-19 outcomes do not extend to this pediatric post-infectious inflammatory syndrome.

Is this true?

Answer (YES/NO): NO